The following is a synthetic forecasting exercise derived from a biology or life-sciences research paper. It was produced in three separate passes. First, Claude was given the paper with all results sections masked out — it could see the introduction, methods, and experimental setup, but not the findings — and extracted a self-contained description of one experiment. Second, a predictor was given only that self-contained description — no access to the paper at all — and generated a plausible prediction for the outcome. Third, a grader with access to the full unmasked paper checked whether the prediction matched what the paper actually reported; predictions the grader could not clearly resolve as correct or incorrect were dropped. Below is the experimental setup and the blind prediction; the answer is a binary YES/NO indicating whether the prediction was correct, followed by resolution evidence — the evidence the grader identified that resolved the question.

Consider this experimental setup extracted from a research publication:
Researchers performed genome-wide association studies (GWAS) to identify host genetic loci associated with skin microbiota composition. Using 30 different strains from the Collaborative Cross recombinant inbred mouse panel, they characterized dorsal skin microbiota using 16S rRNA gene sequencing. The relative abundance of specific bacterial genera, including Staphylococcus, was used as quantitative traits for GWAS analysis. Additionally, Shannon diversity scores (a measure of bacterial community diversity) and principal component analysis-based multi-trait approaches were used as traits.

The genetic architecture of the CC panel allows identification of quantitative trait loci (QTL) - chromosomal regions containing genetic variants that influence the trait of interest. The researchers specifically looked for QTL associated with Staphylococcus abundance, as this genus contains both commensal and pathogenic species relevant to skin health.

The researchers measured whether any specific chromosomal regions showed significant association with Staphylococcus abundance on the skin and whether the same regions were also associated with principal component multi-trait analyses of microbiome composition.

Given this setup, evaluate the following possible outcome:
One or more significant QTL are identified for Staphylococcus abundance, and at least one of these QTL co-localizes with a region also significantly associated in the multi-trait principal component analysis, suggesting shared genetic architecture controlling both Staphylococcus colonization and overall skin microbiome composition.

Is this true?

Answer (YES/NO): YES